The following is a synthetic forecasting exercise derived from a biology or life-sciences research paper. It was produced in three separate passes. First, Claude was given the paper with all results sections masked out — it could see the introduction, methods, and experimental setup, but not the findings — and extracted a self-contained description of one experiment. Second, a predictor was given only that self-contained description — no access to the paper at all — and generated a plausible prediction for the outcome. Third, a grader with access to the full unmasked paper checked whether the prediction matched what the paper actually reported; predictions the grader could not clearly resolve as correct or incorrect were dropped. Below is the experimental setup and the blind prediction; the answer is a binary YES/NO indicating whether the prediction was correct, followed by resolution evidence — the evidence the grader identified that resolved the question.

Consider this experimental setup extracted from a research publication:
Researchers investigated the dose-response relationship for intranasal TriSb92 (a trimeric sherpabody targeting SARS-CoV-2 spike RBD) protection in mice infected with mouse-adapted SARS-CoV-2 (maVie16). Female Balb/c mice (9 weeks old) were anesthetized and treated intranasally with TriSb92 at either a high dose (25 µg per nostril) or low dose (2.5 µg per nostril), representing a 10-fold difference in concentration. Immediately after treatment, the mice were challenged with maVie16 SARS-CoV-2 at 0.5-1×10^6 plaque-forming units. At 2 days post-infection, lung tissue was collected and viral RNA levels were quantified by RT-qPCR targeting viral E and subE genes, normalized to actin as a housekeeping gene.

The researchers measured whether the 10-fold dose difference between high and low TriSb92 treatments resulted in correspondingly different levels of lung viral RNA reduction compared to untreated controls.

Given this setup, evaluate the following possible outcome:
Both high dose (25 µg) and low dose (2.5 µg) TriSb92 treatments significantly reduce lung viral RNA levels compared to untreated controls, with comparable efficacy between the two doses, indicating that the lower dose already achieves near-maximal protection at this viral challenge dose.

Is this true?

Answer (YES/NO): YES